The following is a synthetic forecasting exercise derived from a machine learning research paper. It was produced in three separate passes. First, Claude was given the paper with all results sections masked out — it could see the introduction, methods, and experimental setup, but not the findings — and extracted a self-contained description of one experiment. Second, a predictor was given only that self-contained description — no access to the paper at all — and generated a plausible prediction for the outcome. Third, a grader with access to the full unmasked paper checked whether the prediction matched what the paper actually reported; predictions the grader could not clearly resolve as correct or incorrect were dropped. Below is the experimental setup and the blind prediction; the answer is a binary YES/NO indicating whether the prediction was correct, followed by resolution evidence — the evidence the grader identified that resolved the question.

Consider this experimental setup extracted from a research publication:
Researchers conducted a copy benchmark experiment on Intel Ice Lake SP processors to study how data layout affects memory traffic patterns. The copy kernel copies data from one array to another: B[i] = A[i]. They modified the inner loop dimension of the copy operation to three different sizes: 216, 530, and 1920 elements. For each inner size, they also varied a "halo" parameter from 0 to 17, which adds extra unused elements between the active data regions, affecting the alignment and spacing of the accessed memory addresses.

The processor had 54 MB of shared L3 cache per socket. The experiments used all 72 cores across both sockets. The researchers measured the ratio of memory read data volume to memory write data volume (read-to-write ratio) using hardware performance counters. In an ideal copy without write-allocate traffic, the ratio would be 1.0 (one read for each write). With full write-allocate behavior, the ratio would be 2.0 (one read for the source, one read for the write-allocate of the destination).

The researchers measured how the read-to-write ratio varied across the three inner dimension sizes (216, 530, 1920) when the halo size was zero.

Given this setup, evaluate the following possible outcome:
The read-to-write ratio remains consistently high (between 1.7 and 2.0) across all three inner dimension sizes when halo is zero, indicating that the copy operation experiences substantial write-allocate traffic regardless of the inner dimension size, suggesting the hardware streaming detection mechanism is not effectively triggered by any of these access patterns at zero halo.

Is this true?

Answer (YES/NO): NO